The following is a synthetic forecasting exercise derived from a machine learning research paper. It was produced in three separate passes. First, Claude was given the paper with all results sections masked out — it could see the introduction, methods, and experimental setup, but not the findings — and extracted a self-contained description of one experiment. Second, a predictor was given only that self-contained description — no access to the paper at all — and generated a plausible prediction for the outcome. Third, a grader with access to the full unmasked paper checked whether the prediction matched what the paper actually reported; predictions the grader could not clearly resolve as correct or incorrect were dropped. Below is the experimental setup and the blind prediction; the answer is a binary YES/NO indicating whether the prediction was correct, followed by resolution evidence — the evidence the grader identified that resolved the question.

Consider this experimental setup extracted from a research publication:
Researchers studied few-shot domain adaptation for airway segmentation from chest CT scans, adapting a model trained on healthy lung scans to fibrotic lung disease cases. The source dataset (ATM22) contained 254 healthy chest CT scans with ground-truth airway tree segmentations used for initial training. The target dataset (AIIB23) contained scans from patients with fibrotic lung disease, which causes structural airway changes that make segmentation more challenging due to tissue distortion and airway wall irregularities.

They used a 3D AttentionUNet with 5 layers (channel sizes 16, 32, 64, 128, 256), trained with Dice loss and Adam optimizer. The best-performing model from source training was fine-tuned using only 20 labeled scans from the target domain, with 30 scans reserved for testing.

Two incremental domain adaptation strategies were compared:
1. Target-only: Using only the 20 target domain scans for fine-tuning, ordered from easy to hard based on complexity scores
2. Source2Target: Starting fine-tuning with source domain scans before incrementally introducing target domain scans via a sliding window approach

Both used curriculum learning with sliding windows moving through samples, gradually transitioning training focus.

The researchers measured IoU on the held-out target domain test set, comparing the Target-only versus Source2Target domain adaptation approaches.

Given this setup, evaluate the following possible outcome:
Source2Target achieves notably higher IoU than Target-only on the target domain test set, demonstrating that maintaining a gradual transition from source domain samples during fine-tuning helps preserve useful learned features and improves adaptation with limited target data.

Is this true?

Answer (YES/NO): YES